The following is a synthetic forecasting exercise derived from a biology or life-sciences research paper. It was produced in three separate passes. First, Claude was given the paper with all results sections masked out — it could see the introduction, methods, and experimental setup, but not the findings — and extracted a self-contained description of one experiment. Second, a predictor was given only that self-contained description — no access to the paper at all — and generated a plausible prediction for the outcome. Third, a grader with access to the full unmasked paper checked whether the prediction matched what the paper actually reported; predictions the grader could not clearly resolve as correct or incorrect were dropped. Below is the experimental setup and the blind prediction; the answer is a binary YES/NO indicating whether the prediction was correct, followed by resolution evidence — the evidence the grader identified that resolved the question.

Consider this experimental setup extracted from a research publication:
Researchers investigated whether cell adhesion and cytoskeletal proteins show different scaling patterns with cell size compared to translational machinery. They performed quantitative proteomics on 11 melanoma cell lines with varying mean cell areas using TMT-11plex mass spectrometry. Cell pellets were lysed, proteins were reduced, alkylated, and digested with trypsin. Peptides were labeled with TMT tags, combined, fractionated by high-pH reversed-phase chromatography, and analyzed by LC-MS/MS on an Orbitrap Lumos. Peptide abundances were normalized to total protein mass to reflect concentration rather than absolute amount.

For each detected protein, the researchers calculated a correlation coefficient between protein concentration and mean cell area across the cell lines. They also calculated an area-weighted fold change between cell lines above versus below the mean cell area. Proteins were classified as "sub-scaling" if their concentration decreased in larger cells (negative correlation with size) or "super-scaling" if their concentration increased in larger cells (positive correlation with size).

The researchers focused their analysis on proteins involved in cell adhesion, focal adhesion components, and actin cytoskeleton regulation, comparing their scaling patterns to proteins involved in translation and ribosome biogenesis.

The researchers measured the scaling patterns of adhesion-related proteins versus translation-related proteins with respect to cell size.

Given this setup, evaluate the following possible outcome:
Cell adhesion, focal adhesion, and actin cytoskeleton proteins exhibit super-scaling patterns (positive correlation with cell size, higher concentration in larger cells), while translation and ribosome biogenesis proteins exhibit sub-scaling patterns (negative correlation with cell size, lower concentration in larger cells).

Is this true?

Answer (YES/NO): YES